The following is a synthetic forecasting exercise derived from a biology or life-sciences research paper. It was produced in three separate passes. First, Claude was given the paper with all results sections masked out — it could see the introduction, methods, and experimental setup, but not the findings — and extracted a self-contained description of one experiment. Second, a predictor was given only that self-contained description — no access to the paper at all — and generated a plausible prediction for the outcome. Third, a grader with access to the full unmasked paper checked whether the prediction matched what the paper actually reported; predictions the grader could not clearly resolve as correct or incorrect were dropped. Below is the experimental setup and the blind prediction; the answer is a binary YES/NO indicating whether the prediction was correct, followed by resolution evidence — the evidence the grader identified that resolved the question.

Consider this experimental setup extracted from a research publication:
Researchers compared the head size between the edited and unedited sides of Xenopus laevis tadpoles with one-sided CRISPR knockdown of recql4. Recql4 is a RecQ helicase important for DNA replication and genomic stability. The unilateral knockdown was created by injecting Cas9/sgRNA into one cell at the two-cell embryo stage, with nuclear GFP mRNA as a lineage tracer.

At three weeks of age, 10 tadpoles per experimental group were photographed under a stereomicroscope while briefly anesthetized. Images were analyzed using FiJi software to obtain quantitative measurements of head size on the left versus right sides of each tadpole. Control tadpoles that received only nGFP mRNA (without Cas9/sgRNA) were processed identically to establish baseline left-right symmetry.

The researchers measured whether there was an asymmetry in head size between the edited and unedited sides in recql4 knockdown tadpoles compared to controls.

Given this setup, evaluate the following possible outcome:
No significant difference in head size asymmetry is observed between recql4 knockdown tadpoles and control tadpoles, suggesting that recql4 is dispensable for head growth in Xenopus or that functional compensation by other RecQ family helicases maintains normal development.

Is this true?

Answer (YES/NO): NO